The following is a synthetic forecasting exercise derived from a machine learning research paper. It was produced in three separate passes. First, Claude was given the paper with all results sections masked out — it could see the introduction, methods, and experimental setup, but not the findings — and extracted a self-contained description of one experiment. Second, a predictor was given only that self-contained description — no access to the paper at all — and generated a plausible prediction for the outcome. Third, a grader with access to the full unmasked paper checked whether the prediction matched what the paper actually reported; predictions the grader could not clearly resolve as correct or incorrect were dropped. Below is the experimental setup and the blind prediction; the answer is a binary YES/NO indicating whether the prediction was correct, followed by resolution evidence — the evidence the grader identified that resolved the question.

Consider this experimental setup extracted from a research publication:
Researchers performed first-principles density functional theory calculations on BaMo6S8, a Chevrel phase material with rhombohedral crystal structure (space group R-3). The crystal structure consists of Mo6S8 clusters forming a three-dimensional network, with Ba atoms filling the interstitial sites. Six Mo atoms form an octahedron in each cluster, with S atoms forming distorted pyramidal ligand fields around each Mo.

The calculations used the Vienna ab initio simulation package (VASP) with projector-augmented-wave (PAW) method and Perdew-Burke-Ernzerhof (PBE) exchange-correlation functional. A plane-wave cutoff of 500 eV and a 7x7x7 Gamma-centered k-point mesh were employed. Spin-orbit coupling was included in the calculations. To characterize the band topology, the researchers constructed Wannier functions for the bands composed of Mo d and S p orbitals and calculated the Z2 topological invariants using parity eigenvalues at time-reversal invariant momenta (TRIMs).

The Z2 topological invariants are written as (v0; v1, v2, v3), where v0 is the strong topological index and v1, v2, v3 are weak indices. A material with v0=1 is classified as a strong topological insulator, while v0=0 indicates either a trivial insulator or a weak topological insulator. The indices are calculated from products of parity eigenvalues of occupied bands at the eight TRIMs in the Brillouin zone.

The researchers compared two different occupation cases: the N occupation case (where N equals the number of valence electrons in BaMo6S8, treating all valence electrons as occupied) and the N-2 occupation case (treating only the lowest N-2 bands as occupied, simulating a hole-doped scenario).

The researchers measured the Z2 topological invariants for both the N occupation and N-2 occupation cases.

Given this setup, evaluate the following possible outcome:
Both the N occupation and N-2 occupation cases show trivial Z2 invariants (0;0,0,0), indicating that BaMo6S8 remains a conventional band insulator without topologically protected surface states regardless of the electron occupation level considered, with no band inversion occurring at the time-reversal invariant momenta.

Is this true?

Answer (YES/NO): NO